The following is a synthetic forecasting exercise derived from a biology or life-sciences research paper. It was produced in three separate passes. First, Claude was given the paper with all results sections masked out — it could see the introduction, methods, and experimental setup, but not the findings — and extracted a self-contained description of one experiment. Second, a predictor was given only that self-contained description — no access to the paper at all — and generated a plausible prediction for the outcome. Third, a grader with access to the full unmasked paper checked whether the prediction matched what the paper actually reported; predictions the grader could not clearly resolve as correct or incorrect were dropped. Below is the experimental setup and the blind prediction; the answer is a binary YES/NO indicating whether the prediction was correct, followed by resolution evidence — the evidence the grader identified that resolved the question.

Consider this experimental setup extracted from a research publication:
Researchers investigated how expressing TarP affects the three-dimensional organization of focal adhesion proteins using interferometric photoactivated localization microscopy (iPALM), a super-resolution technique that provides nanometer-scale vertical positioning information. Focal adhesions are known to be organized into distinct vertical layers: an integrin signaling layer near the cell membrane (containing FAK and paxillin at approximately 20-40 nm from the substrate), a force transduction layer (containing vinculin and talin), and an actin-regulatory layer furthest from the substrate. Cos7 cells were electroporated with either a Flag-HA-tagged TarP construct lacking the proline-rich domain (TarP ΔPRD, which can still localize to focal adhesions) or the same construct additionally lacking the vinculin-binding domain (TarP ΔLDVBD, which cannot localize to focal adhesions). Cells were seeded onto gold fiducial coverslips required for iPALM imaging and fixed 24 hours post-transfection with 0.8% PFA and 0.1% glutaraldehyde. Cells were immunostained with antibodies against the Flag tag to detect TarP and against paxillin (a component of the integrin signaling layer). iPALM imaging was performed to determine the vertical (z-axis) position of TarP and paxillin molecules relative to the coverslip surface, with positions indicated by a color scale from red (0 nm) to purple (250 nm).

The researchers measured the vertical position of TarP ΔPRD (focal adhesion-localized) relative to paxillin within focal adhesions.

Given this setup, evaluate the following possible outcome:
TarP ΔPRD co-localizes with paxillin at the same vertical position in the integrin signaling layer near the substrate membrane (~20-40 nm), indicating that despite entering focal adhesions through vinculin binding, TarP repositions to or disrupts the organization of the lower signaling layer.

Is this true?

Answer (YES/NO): NO